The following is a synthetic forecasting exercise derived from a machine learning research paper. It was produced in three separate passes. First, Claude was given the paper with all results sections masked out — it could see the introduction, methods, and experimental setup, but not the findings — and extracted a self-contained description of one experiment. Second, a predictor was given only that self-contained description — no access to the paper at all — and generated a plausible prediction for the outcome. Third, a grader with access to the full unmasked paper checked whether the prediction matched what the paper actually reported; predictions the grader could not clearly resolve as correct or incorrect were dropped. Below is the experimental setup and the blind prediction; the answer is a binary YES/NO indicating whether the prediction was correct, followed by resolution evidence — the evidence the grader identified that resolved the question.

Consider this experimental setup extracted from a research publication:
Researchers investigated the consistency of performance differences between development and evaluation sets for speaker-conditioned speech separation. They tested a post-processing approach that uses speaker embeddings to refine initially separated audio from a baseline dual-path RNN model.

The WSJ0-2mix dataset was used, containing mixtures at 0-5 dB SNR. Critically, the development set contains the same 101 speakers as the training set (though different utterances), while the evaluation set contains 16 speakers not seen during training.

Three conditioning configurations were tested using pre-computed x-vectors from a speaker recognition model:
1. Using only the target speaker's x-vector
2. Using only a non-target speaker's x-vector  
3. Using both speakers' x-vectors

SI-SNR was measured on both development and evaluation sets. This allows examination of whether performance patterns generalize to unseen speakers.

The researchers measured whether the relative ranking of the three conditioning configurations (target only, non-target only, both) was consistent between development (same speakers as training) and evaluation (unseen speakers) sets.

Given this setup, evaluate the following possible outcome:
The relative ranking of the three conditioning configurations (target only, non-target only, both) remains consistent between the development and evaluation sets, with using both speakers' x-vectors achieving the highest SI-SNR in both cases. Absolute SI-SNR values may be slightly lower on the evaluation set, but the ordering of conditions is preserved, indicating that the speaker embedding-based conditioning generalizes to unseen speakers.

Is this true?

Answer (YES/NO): YES